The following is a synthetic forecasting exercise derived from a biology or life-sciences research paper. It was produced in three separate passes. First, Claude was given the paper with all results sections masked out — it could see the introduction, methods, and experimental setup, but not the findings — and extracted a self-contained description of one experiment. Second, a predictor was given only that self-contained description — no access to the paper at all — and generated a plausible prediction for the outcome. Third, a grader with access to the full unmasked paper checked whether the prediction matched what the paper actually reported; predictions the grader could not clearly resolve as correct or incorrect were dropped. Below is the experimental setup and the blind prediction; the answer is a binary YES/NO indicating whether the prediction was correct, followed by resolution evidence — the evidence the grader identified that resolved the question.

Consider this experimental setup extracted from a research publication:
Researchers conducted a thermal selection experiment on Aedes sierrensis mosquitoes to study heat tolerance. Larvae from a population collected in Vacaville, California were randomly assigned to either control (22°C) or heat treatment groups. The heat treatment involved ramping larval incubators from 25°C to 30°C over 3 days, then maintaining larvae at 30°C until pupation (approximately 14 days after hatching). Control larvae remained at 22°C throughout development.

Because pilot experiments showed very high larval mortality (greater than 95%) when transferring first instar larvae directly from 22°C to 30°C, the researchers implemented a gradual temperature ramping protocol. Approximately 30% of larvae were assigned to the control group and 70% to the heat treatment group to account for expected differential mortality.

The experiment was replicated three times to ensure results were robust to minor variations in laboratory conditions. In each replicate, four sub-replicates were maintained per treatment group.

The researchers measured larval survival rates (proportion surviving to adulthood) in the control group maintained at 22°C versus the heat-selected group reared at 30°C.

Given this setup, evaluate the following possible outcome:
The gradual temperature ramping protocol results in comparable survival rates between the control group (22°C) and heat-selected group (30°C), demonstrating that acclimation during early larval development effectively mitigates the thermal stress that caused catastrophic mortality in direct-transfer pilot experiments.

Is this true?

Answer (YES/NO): NO